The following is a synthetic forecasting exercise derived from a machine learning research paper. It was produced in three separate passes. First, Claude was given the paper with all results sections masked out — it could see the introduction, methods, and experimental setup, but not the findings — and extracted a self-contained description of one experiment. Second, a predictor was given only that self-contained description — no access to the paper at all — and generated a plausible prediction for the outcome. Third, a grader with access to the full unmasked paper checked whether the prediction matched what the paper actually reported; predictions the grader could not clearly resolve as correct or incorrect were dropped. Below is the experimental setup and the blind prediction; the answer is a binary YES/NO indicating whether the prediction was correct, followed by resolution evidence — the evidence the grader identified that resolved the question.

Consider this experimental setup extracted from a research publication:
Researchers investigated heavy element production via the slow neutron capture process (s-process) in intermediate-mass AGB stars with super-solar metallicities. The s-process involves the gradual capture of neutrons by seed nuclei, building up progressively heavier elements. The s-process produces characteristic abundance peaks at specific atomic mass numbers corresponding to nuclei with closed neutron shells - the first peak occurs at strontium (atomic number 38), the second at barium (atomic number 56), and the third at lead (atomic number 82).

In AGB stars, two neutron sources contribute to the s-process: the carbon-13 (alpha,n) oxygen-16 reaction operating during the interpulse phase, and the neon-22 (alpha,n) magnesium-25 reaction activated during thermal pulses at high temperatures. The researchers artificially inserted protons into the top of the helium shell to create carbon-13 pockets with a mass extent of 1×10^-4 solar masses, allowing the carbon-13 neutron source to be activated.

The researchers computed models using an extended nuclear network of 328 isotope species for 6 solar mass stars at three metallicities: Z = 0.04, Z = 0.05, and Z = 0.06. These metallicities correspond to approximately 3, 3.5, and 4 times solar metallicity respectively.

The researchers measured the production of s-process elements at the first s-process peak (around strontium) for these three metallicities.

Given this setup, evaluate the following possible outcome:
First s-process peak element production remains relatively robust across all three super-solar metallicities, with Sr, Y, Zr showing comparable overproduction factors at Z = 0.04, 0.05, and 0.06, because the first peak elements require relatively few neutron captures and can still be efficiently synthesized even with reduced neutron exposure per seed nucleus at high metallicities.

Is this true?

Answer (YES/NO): NO